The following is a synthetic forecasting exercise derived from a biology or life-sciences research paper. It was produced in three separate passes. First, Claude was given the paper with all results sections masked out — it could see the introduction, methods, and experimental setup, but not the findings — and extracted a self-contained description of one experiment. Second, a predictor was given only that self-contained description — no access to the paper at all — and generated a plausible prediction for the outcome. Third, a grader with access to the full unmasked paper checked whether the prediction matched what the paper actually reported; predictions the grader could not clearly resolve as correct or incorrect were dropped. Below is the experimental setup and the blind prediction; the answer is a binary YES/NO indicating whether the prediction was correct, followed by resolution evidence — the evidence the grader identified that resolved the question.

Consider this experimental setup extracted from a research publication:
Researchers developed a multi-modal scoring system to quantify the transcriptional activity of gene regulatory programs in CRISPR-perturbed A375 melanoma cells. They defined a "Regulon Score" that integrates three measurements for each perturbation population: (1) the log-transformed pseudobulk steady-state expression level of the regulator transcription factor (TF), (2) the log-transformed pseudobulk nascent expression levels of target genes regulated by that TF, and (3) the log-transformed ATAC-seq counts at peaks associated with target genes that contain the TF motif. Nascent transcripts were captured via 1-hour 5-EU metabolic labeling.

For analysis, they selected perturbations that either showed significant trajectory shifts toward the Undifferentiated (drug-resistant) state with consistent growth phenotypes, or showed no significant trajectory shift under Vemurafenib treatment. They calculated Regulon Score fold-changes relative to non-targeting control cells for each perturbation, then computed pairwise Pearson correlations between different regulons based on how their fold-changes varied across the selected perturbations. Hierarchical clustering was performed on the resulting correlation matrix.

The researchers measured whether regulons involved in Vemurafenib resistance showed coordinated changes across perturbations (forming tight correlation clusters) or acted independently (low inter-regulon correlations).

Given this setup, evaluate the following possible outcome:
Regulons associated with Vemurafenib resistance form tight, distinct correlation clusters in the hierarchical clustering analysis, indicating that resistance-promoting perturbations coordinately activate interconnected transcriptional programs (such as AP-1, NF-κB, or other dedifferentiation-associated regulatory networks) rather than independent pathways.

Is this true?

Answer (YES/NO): YES